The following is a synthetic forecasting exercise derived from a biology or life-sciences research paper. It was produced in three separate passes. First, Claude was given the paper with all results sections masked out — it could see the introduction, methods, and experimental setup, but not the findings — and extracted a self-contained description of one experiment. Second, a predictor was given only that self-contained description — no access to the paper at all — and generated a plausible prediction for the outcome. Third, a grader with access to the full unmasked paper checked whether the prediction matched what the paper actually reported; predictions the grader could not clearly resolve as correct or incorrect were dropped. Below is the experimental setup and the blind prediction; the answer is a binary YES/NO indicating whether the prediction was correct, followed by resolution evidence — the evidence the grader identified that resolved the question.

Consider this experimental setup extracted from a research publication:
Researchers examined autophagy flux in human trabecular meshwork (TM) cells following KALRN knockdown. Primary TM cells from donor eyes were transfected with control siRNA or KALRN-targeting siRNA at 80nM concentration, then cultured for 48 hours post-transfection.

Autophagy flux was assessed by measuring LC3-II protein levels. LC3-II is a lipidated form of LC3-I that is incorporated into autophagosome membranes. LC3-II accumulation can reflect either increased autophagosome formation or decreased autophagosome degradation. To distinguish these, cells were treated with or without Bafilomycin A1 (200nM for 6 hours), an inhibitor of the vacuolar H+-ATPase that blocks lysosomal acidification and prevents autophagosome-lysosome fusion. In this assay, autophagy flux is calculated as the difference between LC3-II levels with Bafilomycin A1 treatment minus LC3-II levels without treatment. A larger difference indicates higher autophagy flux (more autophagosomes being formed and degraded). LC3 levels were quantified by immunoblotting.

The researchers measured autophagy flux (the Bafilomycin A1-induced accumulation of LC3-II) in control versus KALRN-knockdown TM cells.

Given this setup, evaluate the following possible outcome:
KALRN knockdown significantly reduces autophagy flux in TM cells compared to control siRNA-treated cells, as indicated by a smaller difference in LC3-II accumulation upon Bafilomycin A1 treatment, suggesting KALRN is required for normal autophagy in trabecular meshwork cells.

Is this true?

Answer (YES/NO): YES